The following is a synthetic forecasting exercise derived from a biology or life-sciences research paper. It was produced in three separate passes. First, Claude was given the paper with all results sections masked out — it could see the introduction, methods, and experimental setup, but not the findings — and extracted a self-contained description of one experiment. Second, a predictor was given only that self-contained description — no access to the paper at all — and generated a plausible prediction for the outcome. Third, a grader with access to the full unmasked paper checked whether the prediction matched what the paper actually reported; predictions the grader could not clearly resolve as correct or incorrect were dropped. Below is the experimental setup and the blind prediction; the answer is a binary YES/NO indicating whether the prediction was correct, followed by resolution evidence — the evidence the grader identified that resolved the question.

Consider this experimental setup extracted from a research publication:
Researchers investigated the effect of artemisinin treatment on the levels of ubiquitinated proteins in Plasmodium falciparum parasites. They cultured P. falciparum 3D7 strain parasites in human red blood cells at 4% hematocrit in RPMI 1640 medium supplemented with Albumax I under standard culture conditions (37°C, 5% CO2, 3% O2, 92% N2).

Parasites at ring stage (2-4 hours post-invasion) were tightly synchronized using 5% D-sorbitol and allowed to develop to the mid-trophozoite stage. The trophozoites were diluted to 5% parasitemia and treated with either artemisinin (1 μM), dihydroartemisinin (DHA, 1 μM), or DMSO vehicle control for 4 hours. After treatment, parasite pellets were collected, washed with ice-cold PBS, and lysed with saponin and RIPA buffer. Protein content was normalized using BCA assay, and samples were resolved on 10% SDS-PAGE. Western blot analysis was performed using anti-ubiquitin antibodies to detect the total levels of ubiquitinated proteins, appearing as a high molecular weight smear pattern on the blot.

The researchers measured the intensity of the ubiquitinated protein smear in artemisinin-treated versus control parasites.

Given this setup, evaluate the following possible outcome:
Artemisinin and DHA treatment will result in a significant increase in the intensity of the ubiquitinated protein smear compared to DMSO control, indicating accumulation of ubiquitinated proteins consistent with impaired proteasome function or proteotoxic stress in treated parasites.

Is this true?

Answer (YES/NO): YES